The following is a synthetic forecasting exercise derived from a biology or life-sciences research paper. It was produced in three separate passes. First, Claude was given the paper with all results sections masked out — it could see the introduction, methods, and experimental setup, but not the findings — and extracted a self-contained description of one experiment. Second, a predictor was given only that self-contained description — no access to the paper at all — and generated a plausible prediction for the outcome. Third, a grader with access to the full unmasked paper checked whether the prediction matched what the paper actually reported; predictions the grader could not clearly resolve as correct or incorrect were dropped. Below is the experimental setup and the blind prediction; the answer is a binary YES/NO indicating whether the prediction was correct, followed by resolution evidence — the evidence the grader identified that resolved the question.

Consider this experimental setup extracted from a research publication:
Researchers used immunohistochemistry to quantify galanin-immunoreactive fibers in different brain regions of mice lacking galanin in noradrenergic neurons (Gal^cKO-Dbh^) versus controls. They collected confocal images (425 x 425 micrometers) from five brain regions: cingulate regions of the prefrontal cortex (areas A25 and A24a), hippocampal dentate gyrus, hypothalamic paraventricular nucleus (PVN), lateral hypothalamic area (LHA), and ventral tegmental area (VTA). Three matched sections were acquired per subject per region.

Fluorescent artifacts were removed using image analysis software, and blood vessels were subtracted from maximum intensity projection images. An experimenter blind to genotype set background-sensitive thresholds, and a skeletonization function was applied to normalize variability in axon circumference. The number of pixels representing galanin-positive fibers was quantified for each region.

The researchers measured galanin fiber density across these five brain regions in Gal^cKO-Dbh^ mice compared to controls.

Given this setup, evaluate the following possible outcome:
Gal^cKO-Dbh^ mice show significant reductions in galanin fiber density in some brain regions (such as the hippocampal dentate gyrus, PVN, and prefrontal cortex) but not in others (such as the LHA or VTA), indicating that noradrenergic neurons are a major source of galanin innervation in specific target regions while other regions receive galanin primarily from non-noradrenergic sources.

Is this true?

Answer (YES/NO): NO